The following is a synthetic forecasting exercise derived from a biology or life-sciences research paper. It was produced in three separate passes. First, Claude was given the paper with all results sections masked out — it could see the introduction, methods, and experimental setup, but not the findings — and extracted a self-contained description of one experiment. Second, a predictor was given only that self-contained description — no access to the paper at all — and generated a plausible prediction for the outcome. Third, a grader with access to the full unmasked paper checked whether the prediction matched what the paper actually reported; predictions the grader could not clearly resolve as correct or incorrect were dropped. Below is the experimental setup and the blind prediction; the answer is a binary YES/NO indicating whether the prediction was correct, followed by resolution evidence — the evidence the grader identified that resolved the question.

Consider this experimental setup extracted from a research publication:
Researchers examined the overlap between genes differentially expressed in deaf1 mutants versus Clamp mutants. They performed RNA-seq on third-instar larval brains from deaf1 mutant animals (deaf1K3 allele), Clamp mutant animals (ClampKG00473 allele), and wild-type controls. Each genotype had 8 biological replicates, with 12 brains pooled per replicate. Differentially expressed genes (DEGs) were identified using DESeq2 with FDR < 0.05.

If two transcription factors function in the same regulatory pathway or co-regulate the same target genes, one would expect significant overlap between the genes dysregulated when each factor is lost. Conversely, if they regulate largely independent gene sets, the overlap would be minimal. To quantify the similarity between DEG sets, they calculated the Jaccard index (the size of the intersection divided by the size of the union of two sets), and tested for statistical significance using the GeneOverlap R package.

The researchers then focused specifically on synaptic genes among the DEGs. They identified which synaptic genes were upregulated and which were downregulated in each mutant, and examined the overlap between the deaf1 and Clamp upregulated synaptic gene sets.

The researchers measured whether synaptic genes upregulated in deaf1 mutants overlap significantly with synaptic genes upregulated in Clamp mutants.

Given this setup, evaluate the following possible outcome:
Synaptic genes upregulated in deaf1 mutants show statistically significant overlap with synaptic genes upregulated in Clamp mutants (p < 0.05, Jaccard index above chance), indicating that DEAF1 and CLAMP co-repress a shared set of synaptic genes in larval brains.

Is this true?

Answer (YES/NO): YES